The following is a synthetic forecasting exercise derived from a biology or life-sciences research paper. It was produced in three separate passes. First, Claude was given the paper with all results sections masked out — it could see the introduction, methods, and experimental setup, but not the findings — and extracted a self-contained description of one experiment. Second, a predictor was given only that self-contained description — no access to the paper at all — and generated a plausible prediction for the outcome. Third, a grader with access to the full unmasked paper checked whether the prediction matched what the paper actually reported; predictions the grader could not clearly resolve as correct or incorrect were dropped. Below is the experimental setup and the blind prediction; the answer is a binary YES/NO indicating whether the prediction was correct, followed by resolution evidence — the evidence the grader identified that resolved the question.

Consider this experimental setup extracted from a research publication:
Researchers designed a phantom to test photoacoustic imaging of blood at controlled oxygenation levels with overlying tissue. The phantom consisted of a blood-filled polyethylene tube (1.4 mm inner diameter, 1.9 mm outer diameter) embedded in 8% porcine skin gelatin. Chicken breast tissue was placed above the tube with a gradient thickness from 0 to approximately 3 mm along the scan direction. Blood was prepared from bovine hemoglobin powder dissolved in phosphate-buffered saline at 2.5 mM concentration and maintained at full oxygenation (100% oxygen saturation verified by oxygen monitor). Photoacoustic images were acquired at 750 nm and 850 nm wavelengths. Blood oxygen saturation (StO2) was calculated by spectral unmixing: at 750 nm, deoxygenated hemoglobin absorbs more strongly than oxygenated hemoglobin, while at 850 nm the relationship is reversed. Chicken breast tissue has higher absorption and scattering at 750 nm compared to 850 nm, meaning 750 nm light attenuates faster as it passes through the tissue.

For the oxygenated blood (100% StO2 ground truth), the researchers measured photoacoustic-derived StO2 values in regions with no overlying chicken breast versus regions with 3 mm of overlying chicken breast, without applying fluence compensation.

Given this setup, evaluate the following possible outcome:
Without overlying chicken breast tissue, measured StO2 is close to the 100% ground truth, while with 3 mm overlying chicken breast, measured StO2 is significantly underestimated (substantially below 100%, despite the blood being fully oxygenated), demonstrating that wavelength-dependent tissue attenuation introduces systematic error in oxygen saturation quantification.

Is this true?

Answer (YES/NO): NO